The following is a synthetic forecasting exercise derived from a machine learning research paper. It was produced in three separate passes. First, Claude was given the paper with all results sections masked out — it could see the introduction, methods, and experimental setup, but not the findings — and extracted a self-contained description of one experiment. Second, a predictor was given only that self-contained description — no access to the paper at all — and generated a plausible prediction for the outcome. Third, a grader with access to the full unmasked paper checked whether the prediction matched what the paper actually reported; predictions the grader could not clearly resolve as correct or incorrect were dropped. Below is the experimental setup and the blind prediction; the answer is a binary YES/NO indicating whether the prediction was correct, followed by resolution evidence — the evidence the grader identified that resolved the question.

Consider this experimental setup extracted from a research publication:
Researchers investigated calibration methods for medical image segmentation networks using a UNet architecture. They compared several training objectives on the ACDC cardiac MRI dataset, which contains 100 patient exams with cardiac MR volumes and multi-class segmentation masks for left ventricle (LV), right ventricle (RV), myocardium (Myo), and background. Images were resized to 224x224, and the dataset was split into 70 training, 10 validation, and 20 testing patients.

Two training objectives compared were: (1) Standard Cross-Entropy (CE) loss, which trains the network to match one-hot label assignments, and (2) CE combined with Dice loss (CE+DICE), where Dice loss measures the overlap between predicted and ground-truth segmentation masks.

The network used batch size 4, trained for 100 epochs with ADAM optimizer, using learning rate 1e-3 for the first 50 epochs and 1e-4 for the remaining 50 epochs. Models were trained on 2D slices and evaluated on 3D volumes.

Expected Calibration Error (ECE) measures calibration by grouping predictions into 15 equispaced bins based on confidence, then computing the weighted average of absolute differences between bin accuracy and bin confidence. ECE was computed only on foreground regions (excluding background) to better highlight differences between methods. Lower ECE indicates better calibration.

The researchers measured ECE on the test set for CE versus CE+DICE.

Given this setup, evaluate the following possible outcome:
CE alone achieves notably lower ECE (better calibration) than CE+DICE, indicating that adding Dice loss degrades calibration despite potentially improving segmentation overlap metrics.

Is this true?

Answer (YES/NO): YES